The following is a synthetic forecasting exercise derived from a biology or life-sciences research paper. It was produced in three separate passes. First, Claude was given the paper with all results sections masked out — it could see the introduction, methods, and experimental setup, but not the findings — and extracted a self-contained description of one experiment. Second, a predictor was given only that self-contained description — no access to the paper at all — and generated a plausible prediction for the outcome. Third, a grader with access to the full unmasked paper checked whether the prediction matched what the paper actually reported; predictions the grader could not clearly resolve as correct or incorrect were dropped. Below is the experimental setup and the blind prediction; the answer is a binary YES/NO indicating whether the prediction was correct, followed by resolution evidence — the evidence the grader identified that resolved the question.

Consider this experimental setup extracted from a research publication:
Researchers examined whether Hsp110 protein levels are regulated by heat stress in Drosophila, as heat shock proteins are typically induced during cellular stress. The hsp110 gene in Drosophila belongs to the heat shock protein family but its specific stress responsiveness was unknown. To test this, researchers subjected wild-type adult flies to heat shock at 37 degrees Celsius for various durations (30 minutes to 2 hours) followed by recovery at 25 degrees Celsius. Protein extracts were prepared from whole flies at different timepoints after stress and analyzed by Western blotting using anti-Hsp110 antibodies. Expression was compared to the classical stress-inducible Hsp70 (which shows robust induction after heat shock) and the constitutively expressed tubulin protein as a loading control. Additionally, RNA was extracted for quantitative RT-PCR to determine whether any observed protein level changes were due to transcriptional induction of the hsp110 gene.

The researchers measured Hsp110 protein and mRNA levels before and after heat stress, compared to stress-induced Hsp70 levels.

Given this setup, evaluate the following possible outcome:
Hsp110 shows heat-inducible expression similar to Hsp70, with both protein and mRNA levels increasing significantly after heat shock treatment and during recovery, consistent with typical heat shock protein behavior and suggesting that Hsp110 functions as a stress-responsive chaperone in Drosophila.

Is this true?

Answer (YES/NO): NO